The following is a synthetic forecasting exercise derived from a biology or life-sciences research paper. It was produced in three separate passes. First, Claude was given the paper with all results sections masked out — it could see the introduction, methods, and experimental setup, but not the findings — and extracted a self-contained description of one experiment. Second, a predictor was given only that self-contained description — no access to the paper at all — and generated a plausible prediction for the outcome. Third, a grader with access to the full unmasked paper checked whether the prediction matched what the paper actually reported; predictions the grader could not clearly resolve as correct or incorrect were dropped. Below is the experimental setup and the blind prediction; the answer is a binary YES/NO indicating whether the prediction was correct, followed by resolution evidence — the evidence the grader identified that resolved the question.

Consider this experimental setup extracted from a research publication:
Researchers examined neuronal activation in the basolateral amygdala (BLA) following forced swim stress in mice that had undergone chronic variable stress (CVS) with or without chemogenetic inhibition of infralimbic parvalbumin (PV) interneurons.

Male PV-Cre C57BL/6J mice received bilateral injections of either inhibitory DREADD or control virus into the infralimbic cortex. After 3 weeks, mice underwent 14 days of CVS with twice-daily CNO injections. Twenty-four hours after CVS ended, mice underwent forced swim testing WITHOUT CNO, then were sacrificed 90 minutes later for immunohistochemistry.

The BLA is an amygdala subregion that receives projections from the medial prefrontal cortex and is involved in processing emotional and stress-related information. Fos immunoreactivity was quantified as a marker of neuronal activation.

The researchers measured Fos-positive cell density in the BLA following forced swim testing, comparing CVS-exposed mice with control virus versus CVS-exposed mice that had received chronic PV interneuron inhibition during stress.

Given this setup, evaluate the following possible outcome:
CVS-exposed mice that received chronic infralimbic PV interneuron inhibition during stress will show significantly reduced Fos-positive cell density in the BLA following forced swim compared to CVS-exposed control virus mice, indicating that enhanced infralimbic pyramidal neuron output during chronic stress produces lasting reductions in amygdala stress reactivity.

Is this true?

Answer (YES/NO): NO